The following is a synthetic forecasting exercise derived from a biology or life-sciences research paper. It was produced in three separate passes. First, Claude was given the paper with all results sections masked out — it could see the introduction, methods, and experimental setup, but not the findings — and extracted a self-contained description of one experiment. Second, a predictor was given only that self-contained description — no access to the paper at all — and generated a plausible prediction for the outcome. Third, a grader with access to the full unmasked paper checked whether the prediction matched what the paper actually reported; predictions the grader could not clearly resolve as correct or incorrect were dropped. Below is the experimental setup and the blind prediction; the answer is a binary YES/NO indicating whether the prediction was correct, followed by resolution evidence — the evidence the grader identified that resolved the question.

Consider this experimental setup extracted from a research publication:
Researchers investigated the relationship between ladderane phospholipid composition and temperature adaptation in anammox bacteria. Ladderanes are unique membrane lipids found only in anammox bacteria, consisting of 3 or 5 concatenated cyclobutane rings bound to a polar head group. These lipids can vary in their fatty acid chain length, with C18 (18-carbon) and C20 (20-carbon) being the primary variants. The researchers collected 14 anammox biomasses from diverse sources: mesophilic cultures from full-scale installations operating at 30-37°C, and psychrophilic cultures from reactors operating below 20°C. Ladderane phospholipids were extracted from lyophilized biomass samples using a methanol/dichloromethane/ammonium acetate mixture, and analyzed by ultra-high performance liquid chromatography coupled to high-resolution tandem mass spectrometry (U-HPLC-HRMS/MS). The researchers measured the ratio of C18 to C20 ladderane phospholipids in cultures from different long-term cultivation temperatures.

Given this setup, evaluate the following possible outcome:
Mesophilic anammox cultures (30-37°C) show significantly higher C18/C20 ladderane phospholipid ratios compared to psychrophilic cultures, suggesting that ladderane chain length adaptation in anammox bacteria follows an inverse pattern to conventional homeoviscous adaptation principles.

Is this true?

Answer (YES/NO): NO